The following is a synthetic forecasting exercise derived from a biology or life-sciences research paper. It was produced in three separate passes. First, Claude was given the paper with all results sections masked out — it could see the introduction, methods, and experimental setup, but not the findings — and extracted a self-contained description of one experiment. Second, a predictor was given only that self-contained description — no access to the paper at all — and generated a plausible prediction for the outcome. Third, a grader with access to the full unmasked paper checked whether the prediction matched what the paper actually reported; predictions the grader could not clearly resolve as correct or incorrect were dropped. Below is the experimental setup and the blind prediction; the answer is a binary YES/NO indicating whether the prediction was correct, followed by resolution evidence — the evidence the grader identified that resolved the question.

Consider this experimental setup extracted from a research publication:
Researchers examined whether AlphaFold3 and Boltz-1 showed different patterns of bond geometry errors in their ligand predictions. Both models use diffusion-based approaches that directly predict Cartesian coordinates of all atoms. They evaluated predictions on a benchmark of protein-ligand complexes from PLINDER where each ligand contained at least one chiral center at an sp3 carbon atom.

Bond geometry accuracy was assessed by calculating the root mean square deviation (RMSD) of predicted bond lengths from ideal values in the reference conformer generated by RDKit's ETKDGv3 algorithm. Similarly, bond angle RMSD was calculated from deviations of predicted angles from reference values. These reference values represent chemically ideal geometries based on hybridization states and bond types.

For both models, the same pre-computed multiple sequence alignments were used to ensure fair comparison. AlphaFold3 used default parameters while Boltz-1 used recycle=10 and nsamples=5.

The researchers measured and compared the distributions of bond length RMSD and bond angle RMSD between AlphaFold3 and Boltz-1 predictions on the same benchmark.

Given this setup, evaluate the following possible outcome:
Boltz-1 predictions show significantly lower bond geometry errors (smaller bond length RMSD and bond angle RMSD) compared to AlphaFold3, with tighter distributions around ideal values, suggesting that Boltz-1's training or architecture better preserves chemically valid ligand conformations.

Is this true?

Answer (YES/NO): NO